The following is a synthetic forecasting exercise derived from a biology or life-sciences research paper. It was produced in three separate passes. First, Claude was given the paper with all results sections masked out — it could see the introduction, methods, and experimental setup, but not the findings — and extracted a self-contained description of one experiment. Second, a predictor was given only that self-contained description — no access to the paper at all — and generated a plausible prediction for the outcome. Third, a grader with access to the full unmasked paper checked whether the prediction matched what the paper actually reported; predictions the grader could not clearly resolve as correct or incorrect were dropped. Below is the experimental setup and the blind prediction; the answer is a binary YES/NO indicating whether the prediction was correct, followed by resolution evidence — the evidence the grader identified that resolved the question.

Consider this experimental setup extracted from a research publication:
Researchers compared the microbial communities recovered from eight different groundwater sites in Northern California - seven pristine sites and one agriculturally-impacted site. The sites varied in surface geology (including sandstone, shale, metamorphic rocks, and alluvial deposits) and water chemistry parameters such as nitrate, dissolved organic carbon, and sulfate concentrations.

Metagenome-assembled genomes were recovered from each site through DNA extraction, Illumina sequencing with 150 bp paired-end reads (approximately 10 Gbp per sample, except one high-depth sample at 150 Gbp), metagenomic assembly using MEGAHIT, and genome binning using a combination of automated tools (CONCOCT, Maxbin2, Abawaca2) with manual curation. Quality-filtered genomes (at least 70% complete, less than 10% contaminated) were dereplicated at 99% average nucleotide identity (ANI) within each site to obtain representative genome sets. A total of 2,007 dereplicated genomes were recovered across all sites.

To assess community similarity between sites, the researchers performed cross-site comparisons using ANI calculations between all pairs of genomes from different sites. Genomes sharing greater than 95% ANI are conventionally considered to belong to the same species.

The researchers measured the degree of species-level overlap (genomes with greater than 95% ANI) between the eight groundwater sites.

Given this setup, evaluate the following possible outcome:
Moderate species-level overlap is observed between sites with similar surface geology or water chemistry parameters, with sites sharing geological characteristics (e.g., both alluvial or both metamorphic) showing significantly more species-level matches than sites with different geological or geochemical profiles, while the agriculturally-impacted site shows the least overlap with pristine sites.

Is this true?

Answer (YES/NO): NO